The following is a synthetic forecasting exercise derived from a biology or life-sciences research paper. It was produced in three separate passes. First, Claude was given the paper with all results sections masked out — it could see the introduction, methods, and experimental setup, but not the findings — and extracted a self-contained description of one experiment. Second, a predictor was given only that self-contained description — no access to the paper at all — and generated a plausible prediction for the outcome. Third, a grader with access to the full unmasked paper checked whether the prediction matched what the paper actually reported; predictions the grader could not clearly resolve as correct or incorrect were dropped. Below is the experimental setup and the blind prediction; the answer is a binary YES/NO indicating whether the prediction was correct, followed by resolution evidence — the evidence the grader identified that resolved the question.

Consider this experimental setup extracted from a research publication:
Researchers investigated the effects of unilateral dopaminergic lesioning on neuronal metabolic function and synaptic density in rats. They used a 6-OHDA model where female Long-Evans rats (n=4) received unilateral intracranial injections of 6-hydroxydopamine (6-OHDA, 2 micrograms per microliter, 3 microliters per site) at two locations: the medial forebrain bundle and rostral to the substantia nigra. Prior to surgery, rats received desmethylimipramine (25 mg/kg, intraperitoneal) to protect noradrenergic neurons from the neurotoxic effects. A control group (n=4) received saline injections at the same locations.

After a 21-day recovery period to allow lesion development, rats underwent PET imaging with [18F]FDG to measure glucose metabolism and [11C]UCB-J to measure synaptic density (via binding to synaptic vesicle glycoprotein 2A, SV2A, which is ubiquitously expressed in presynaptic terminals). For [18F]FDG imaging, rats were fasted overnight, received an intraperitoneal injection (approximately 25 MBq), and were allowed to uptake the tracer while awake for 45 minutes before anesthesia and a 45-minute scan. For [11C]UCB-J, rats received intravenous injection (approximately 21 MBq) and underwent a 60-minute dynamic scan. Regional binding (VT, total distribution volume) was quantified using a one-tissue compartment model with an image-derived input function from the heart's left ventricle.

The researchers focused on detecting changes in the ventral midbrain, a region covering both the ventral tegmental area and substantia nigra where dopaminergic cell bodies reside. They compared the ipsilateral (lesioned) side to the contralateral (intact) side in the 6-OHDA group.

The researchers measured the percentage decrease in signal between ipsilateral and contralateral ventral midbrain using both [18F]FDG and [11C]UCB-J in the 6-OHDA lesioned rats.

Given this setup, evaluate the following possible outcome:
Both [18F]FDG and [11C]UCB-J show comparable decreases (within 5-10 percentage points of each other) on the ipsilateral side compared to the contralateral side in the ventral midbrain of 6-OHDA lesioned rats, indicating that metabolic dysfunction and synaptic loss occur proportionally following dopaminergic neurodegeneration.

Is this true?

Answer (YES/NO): NO